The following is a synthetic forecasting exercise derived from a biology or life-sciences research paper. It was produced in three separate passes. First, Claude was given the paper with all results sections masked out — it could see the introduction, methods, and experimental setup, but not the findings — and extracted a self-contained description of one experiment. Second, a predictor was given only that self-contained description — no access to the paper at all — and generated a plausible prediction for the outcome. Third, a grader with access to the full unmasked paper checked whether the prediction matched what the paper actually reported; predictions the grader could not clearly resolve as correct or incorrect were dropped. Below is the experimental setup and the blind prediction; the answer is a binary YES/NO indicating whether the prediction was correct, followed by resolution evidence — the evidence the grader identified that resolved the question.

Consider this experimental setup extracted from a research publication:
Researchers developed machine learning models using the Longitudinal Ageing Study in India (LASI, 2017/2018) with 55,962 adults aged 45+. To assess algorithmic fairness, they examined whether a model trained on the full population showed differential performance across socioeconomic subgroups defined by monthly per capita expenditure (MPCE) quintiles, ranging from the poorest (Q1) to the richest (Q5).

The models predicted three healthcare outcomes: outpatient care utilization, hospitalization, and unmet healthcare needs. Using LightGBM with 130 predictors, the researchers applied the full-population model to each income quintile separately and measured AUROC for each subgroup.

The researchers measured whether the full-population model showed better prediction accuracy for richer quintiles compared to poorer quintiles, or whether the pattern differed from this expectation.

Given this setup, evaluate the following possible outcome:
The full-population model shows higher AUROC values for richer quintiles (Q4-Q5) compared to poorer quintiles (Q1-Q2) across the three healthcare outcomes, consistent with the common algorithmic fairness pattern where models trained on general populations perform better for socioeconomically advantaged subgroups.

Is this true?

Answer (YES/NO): NO